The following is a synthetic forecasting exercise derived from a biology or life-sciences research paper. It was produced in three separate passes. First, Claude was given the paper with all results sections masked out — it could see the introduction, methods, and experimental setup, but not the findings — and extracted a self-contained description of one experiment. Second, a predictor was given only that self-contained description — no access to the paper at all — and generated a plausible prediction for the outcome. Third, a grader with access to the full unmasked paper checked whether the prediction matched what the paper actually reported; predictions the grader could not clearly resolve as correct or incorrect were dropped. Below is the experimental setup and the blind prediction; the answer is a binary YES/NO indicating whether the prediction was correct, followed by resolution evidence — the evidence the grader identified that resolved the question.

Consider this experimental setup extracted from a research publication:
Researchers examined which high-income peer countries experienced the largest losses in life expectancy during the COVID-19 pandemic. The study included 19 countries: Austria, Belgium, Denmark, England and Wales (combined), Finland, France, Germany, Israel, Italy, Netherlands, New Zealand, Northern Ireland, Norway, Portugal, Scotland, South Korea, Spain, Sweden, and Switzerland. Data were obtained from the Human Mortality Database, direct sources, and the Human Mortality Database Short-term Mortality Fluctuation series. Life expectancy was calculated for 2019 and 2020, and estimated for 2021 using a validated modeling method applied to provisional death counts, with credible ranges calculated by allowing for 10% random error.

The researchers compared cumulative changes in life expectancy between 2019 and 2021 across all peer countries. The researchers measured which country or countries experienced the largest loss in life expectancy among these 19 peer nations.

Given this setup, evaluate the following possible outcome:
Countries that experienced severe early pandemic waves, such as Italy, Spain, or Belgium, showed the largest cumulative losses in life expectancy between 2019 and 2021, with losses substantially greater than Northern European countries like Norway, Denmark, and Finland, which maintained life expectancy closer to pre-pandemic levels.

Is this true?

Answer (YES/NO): NO